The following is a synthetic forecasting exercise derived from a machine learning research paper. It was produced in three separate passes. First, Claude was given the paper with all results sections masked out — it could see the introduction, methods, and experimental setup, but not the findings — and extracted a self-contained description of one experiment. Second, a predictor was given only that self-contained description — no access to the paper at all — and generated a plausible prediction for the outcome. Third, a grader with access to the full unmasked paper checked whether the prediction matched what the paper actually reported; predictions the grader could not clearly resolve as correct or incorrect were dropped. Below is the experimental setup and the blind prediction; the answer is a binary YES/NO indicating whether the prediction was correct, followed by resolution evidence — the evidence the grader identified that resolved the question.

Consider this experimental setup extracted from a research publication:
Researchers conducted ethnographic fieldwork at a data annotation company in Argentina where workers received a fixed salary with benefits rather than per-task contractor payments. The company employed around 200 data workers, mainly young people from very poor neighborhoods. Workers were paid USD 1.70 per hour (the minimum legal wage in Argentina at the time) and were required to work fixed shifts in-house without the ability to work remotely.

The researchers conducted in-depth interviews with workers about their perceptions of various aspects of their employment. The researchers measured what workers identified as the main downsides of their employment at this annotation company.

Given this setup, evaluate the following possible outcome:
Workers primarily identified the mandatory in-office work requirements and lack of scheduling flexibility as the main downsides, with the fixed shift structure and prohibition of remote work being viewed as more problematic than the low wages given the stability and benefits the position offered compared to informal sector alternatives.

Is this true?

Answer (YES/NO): NO